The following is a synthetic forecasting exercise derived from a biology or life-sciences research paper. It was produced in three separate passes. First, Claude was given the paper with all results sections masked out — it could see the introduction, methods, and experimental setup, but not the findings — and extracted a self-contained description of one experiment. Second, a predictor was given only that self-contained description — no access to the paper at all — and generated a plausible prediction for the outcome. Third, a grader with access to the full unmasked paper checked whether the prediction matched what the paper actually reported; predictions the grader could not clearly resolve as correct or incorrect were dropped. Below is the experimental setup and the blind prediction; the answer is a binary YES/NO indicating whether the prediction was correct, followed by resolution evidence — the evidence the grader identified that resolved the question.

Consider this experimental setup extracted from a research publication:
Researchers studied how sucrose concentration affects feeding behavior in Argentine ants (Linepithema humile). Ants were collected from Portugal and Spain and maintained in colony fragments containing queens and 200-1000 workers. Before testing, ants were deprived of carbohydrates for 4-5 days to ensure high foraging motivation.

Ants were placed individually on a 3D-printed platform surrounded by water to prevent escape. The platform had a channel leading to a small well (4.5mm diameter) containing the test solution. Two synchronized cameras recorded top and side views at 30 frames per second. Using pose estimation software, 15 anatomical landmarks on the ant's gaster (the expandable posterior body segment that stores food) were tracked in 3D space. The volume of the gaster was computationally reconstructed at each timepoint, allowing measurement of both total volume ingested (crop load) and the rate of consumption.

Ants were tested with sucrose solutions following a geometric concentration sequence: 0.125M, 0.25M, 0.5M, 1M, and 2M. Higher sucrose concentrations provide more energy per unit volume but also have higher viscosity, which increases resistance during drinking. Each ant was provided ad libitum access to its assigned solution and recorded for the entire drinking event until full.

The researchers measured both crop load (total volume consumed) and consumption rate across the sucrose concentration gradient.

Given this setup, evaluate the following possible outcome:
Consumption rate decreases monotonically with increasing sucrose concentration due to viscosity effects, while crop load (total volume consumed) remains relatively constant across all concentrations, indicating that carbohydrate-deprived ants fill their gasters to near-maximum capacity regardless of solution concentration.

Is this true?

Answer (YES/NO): NO